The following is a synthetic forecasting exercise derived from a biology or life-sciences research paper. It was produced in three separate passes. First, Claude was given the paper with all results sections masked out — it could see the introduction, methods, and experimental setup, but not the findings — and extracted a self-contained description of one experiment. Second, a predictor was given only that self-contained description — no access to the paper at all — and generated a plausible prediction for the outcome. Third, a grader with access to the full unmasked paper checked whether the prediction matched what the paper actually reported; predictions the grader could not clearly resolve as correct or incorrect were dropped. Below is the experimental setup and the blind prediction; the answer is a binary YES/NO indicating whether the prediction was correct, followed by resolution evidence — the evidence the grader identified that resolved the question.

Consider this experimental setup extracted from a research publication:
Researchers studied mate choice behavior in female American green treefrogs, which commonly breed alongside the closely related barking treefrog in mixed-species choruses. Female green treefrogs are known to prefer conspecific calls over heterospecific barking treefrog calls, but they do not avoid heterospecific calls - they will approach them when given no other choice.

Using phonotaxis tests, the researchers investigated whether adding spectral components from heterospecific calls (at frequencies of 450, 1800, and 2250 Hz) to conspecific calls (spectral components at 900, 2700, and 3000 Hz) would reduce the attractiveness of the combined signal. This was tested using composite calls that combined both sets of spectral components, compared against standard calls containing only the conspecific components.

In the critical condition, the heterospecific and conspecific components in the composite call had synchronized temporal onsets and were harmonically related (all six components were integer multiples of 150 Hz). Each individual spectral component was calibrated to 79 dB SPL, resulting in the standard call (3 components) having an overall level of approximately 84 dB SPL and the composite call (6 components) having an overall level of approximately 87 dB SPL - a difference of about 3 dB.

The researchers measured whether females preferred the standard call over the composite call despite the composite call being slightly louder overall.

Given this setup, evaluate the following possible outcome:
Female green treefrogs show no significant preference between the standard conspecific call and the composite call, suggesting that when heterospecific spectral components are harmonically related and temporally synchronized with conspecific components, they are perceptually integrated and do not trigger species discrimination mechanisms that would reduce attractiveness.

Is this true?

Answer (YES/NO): NO